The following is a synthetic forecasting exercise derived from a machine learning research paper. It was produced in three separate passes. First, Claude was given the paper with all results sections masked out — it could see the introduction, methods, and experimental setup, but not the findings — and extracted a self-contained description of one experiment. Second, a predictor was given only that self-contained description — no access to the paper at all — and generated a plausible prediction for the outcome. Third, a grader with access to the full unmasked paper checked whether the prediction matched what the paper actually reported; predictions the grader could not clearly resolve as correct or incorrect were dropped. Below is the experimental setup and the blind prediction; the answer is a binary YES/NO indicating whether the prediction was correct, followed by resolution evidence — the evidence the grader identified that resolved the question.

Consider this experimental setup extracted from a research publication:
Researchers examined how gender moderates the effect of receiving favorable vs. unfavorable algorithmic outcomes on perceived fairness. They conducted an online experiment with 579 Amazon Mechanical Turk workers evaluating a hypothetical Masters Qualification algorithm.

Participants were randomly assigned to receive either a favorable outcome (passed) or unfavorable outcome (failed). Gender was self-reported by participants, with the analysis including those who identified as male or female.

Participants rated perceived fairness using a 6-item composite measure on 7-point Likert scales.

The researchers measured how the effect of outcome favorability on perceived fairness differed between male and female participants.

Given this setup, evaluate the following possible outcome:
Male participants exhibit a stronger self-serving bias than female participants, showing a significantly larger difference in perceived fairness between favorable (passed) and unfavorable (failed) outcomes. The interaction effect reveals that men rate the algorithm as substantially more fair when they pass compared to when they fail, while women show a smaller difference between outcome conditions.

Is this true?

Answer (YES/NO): NO